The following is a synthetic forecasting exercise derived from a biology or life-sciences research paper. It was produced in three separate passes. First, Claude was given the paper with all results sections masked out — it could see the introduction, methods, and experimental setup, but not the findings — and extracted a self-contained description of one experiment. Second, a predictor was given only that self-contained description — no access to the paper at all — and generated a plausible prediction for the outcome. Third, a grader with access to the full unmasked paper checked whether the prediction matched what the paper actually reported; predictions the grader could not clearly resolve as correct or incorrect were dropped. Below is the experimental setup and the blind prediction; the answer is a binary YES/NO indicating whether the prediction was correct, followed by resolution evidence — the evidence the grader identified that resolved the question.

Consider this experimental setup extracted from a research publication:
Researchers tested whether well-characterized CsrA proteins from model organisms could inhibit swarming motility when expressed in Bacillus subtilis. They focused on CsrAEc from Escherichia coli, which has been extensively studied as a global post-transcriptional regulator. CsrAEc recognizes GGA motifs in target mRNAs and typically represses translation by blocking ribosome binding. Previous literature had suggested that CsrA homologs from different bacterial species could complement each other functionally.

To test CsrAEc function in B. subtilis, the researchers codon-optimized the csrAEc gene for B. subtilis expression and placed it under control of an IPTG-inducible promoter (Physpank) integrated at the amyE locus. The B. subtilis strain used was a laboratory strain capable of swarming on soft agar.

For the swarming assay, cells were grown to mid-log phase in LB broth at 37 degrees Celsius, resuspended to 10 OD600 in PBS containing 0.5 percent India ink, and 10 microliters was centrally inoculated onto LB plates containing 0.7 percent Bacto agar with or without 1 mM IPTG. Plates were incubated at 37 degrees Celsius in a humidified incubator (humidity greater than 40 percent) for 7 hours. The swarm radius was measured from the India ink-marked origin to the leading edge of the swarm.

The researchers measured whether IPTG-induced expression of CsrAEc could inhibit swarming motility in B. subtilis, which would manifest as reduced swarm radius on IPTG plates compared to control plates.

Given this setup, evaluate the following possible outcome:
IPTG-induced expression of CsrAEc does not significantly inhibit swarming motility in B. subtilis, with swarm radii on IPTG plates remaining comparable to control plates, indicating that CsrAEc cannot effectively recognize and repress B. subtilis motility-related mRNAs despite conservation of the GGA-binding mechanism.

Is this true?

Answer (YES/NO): YES